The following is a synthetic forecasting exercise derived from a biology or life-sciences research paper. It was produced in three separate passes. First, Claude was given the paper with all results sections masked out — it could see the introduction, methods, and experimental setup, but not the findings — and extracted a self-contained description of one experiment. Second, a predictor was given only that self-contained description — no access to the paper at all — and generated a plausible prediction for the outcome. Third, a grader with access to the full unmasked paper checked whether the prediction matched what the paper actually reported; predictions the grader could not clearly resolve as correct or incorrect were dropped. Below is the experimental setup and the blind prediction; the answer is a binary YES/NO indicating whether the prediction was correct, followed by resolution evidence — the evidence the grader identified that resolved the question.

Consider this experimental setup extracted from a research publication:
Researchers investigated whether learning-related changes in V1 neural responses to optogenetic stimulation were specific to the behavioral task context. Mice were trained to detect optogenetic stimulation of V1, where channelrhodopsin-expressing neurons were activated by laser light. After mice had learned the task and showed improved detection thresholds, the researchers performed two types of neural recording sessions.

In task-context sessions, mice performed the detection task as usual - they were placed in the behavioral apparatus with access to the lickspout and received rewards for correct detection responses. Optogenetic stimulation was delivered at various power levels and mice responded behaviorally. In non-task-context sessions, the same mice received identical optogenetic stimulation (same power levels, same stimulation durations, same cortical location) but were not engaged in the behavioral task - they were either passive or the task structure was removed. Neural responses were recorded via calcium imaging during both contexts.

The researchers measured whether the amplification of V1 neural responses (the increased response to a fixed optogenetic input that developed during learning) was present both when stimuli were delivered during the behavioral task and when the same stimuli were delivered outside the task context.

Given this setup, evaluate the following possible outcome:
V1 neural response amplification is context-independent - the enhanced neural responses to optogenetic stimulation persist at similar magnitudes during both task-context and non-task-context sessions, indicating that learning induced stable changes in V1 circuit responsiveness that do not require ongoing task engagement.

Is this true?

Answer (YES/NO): NO